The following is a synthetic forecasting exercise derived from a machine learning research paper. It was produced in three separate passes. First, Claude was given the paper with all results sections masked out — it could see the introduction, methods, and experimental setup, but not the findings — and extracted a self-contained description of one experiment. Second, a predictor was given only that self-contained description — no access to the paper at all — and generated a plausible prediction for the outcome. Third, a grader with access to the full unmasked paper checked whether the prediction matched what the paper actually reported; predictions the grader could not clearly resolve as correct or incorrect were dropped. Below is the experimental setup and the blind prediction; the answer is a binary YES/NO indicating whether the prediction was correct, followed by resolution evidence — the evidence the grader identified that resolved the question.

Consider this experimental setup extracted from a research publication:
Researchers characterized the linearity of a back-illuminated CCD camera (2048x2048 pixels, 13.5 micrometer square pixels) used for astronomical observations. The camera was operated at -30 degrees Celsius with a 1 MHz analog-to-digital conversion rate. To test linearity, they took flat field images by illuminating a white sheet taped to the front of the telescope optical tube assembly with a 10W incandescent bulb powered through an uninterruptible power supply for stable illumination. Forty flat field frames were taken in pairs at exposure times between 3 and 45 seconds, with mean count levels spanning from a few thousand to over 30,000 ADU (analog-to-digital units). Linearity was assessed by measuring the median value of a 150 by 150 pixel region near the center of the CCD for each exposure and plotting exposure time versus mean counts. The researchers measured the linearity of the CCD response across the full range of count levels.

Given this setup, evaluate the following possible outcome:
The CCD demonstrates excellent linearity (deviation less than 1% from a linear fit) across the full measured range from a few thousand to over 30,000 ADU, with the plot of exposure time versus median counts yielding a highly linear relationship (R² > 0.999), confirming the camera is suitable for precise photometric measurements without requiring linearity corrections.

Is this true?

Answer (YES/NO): NO